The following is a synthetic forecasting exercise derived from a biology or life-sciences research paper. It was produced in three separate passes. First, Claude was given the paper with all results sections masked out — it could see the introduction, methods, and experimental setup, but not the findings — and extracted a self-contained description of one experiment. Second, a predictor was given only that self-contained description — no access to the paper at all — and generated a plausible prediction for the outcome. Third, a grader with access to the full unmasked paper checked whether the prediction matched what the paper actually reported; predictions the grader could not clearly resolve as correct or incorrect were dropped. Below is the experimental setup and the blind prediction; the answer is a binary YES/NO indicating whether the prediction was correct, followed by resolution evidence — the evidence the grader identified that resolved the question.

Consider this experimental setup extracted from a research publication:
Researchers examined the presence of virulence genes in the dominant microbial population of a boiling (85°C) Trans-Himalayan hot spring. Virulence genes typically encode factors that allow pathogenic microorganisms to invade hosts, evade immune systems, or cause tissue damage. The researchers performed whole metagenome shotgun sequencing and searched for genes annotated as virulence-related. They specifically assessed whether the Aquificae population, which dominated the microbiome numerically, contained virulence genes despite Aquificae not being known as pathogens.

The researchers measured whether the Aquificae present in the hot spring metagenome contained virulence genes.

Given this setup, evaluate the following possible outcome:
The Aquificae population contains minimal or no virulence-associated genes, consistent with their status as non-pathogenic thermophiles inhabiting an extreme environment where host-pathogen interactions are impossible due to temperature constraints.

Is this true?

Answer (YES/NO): NO